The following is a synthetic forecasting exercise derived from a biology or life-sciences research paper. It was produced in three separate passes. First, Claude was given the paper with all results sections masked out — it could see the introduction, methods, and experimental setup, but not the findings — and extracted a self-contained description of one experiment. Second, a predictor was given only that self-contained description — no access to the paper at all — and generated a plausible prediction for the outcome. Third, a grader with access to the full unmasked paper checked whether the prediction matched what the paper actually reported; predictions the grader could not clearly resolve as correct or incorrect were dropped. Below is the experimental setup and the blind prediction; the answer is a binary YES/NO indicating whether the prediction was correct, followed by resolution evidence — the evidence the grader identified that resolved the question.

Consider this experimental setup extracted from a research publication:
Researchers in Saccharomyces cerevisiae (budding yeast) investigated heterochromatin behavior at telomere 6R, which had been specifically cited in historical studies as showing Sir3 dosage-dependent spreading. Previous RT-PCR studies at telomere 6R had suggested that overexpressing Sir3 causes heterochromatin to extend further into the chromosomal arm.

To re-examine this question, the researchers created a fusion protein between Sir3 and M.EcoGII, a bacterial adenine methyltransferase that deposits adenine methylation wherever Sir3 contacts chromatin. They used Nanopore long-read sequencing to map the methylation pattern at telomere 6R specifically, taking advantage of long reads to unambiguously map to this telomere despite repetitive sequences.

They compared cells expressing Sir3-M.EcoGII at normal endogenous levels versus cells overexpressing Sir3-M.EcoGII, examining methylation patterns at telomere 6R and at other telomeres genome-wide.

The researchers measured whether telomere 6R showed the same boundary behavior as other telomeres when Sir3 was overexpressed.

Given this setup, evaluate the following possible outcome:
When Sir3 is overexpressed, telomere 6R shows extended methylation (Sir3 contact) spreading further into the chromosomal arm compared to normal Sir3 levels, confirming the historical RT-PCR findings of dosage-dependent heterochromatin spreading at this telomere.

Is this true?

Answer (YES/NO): YES